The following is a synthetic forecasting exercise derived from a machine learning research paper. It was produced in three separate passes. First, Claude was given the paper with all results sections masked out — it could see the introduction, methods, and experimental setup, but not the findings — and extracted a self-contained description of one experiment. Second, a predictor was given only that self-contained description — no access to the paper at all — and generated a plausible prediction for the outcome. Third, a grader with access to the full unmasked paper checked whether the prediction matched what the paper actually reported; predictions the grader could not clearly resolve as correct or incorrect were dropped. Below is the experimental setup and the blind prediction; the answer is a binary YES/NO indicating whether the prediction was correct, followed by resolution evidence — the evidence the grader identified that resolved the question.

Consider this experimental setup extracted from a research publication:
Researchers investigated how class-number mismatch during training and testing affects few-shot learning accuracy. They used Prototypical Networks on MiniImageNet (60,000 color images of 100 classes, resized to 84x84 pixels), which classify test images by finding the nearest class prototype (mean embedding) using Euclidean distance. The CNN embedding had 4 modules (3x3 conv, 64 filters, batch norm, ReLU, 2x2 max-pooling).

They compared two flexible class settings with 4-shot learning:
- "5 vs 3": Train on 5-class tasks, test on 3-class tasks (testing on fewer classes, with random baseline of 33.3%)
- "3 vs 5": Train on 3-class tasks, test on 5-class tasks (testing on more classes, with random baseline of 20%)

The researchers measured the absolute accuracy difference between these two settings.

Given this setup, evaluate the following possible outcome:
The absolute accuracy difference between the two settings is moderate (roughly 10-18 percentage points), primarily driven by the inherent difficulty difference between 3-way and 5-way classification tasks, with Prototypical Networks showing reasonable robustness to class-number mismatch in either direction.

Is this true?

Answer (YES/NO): YES